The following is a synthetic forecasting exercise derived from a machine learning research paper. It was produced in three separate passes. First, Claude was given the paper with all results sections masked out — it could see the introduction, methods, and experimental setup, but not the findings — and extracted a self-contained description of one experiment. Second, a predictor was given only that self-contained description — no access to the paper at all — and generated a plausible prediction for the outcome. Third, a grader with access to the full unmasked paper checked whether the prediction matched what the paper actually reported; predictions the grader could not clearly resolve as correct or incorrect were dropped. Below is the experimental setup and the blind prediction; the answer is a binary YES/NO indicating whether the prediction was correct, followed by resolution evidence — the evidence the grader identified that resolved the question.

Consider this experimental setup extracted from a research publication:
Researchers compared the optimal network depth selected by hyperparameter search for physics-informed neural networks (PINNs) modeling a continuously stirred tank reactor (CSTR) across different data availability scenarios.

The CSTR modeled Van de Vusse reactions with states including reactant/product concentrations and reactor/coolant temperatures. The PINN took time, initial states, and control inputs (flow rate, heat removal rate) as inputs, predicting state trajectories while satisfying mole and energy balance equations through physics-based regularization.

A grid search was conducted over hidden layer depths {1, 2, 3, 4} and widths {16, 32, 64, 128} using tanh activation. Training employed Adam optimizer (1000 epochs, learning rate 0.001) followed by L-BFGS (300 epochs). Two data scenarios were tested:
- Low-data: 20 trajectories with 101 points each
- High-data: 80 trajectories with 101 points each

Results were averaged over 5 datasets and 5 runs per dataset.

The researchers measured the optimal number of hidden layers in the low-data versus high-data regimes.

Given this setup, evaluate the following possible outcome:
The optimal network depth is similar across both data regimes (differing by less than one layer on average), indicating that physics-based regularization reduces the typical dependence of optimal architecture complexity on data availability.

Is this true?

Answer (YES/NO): YES